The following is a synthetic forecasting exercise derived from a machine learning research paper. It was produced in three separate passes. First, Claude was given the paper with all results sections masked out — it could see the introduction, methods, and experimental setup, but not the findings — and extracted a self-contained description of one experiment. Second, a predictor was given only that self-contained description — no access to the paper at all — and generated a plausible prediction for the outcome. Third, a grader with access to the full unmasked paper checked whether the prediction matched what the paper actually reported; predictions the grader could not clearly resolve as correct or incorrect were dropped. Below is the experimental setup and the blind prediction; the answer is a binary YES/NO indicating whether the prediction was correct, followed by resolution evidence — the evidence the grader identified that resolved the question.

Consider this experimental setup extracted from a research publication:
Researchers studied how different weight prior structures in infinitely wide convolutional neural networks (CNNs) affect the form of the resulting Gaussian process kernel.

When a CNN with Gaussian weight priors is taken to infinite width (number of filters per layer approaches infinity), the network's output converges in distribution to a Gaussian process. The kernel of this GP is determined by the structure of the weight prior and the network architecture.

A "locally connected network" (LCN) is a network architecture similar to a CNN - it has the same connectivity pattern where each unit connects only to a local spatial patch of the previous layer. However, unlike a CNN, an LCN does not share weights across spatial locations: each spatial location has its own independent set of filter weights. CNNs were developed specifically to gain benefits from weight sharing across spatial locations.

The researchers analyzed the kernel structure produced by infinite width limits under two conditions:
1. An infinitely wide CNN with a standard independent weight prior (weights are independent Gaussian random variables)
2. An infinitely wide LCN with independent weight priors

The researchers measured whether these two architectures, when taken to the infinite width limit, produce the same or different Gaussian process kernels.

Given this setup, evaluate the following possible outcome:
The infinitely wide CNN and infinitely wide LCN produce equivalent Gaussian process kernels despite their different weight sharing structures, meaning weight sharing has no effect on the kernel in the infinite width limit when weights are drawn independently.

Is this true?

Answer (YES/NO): YES